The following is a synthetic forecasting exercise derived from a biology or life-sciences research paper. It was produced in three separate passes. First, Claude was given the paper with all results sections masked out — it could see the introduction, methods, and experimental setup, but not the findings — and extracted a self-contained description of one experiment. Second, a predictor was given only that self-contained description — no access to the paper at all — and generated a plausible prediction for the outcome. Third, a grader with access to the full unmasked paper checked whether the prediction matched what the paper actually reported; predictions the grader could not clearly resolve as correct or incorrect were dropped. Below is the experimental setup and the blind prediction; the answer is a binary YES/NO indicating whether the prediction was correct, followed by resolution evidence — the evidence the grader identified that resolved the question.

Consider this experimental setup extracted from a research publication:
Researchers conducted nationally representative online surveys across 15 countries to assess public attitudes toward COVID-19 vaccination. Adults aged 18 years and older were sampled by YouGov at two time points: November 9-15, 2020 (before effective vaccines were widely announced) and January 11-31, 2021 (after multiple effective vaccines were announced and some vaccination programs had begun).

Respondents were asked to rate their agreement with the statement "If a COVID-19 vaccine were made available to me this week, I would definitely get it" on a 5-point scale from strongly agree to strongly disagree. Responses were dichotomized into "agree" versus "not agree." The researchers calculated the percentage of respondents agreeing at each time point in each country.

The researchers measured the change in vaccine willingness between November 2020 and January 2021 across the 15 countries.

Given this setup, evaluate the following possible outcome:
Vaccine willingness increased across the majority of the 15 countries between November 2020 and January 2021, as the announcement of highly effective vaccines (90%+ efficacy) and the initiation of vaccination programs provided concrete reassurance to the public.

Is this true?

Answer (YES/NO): YES